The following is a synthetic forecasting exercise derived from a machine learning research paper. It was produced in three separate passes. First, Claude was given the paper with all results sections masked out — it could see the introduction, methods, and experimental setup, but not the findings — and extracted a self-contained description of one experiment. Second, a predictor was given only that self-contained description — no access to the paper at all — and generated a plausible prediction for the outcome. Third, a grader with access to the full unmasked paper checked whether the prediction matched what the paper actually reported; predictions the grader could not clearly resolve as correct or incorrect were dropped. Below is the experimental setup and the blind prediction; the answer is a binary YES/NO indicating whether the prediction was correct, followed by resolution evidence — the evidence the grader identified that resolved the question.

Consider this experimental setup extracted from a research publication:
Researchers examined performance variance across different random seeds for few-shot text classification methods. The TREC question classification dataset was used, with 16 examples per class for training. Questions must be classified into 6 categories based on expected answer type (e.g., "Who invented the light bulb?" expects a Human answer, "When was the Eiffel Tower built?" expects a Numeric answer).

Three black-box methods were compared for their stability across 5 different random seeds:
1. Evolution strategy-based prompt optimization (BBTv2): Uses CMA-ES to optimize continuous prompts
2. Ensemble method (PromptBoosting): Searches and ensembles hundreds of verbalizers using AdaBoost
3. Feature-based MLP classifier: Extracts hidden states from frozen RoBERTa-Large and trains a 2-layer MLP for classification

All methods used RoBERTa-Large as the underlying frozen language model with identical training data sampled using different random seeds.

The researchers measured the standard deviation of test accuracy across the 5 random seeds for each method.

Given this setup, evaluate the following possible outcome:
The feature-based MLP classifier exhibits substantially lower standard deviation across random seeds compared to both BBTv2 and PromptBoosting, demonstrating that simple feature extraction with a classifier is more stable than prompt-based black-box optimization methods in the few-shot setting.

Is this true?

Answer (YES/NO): YES